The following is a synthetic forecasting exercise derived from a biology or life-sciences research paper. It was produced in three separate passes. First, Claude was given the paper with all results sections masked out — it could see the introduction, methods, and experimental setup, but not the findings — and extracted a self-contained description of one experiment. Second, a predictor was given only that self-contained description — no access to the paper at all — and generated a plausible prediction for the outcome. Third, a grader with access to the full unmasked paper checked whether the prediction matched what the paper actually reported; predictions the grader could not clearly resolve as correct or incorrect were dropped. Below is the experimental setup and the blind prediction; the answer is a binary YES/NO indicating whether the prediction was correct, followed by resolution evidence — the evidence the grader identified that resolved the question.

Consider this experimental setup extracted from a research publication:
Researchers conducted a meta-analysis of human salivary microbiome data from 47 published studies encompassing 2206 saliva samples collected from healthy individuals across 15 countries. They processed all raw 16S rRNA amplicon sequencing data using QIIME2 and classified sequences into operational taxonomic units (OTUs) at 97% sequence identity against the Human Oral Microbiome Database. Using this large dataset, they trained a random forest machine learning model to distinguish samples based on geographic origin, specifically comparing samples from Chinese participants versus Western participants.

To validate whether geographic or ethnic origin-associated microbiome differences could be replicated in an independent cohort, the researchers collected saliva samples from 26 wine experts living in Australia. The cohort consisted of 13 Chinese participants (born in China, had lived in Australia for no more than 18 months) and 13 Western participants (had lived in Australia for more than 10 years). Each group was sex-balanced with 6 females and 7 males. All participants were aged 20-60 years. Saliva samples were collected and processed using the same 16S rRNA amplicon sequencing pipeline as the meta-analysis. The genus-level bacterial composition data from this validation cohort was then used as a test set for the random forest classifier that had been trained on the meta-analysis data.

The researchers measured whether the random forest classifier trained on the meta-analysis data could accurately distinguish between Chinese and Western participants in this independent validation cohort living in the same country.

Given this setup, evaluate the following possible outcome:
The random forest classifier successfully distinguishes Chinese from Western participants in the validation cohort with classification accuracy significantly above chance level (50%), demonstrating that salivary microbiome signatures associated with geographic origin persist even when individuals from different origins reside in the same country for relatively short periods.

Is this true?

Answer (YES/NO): NO